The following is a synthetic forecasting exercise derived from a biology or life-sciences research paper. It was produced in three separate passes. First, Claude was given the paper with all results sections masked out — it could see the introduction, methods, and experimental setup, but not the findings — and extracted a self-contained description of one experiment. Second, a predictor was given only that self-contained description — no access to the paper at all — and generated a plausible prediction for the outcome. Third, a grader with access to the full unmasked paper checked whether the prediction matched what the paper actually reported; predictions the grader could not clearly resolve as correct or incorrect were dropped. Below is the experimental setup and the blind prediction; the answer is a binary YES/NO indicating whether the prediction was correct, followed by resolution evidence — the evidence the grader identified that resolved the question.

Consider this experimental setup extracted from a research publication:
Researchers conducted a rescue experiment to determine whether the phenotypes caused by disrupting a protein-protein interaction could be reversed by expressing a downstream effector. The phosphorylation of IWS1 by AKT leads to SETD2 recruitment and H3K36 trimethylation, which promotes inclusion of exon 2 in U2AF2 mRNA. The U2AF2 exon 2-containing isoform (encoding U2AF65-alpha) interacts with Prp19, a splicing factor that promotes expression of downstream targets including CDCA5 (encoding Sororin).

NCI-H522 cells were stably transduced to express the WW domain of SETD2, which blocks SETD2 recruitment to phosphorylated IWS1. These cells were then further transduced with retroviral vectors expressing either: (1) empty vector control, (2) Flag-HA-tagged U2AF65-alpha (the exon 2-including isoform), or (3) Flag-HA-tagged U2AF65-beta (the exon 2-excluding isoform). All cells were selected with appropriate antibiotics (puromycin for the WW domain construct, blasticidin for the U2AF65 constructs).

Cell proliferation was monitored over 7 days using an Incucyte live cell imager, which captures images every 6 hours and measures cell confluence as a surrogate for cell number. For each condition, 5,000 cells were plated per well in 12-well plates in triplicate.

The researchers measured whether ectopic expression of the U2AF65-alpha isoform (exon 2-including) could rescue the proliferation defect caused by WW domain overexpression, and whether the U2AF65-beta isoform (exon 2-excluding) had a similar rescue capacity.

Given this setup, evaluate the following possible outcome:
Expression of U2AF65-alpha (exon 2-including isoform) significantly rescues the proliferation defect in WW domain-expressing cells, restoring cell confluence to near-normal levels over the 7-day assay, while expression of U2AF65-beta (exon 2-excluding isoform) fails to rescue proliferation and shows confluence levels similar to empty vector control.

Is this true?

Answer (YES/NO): NO